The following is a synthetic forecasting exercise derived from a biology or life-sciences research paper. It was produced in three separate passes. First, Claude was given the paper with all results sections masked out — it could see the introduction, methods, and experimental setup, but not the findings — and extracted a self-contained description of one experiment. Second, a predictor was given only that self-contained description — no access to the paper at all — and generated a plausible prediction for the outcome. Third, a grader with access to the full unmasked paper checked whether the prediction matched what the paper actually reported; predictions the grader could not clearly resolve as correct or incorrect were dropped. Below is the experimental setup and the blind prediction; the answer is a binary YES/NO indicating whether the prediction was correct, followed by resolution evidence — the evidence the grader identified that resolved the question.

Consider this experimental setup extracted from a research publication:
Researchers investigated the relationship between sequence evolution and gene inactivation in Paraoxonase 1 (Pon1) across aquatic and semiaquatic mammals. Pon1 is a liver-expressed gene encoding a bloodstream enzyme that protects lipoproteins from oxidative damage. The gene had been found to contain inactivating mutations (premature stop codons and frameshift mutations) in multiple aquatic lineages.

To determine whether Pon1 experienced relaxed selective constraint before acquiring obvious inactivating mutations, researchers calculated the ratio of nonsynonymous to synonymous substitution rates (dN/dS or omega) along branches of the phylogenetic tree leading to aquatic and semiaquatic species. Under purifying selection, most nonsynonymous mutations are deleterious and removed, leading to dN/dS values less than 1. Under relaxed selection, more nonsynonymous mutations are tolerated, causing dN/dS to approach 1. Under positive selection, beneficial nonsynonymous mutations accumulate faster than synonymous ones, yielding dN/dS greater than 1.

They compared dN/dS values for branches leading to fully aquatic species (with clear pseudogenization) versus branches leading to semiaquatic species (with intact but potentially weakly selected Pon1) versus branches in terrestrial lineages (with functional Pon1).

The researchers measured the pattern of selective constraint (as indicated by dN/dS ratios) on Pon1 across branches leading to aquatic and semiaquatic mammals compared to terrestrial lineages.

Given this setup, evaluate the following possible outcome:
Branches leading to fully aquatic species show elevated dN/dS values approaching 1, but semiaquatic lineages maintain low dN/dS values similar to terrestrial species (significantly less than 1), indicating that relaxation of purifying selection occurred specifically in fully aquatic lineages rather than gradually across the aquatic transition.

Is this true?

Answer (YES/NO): NO